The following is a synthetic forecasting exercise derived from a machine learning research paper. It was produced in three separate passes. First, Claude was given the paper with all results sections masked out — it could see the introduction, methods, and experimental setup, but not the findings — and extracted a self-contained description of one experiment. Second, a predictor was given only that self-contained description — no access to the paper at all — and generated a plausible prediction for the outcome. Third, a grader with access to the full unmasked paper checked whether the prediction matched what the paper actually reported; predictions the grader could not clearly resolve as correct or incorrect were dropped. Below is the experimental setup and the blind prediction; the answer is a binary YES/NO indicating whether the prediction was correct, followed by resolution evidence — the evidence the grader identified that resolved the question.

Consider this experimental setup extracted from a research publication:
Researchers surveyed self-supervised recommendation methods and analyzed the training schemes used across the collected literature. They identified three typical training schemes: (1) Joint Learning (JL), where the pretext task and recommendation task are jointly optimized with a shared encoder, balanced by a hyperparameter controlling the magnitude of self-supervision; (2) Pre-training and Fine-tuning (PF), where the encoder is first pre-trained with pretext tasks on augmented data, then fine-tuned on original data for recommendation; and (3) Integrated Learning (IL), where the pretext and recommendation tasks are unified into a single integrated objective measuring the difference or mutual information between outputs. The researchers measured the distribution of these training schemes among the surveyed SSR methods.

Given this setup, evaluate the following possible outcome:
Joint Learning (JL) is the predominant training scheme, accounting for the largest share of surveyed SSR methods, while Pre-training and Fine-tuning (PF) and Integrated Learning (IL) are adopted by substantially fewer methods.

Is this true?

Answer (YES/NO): YES